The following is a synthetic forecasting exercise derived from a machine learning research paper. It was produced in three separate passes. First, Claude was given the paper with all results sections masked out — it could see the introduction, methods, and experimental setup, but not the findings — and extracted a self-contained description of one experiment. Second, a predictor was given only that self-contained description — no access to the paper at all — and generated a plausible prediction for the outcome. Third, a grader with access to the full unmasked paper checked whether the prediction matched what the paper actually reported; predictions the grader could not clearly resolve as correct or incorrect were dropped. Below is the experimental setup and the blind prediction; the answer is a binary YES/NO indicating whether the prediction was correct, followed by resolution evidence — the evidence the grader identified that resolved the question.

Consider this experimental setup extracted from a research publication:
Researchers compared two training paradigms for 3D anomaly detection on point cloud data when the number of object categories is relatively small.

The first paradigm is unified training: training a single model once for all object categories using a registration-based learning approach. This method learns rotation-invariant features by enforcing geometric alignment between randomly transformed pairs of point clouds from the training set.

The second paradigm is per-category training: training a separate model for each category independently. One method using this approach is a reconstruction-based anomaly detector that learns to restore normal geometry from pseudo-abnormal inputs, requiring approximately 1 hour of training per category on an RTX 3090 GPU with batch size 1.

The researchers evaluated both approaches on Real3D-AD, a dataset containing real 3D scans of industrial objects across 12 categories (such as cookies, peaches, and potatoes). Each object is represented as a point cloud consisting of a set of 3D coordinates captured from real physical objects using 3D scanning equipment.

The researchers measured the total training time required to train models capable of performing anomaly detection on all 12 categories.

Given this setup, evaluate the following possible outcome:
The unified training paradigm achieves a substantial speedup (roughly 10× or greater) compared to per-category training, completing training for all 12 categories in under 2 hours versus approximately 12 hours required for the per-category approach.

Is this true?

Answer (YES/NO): NO